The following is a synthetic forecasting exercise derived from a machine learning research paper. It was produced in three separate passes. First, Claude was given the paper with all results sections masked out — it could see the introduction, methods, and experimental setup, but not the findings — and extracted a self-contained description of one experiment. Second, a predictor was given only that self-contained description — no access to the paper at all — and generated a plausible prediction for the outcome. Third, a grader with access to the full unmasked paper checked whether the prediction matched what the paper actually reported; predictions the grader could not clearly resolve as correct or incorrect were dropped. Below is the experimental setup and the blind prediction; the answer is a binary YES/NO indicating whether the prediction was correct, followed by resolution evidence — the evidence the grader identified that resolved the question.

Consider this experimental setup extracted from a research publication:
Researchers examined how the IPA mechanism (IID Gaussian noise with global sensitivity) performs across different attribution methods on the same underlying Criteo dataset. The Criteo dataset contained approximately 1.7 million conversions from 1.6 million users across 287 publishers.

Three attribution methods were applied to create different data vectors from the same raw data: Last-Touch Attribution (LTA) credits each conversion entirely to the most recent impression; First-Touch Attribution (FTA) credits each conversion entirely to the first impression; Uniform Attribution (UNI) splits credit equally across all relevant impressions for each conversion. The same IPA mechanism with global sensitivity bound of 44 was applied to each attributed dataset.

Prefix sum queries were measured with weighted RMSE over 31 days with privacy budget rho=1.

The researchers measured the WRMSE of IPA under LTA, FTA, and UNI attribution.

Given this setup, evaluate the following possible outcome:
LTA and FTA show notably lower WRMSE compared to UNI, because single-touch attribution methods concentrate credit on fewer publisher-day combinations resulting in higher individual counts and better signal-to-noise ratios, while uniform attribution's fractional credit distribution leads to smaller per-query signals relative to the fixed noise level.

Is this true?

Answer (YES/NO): NO